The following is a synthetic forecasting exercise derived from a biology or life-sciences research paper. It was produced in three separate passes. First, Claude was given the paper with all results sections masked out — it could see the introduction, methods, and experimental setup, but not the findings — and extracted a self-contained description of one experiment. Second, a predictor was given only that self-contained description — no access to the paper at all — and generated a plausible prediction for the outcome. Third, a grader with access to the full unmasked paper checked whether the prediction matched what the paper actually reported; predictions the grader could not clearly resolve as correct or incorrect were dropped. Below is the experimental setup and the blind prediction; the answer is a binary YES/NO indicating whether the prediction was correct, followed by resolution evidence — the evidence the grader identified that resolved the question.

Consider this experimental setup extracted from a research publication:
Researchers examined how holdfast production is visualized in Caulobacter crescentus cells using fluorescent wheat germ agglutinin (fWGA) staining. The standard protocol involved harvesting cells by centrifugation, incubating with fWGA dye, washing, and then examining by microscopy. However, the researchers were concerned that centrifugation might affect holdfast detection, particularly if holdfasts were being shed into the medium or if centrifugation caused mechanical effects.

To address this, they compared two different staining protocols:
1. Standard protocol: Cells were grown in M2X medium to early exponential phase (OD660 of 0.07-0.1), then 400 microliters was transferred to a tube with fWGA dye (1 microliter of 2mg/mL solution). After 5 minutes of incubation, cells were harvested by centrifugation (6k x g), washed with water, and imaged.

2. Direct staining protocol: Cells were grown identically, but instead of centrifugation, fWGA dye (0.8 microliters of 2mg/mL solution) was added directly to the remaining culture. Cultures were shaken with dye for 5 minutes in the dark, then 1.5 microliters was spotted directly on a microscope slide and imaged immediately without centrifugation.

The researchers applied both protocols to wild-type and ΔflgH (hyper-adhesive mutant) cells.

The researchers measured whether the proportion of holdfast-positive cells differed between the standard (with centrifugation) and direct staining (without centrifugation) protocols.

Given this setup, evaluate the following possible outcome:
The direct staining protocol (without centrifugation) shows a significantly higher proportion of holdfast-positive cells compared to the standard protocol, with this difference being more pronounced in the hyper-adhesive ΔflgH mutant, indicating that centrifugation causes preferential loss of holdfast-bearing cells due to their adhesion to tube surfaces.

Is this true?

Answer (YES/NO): NO